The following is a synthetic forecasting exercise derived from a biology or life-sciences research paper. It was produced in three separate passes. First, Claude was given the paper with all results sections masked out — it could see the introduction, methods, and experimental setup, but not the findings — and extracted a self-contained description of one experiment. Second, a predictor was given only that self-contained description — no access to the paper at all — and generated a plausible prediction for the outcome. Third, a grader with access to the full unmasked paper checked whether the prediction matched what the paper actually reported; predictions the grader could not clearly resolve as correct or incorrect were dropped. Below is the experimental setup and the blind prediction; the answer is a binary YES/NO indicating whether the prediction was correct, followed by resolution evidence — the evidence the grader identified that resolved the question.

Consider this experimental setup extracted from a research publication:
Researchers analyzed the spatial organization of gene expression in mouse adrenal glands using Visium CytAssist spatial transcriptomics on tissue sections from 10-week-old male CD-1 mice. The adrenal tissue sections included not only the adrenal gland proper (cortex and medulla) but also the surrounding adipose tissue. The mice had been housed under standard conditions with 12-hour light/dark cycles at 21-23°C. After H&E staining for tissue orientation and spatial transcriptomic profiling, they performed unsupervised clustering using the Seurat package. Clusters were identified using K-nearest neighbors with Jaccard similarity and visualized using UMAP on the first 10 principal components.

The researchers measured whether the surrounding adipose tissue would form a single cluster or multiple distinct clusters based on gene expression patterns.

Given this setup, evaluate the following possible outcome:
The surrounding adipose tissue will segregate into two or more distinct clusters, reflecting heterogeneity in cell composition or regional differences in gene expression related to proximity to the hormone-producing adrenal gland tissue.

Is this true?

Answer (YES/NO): YES